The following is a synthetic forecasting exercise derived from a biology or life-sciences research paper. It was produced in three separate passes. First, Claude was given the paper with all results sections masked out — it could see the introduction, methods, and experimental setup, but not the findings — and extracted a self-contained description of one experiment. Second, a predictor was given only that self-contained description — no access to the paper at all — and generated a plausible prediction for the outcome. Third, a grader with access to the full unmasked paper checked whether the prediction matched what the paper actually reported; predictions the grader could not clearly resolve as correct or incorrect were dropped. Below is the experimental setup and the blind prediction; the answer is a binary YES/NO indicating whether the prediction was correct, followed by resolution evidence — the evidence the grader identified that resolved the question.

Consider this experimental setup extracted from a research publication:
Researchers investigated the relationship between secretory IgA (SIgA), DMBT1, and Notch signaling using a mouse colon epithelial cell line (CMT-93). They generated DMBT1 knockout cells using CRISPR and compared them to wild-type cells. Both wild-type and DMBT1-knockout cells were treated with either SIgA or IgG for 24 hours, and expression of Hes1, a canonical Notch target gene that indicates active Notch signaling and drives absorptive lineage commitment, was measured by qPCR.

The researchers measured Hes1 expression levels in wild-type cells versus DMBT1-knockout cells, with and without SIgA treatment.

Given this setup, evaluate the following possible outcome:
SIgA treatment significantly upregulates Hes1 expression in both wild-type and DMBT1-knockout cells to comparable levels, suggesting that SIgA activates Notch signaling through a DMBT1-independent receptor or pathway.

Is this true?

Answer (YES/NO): NO